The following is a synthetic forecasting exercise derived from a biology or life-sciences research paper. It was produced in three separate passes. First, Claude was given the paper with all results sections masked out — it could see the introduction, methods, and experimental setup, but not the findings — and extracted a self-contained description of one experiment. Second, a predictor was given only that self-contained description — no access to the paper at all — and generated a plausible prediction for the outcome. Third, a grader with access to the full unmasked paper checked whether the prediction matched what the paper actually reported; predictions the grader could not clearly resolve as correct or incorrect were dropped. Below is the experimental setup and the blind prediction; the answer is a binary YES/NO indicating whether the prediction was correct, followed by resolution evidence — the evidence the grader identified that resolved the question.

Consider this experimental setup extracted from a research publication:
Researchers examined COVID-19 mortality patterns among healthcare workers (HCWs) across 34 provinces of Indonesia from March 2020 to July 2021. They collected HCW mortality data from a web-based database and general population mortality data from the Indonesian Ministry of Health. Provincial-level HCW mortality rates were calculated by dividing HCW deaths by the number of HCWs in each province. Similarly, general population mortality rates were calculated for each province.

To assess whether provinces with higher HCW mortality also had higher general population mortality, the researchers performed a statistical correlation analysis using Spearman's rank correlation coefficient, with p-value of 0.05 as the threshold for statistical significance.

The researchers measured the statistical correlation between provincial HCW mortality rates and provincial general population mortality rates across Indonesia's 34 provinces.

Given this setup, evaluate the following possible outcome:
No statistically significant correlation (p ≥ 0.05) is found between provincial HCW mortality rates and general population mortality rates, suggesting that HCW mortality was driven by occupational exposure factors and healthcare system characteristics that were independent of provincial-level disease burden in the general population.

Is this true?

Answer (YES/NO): NO